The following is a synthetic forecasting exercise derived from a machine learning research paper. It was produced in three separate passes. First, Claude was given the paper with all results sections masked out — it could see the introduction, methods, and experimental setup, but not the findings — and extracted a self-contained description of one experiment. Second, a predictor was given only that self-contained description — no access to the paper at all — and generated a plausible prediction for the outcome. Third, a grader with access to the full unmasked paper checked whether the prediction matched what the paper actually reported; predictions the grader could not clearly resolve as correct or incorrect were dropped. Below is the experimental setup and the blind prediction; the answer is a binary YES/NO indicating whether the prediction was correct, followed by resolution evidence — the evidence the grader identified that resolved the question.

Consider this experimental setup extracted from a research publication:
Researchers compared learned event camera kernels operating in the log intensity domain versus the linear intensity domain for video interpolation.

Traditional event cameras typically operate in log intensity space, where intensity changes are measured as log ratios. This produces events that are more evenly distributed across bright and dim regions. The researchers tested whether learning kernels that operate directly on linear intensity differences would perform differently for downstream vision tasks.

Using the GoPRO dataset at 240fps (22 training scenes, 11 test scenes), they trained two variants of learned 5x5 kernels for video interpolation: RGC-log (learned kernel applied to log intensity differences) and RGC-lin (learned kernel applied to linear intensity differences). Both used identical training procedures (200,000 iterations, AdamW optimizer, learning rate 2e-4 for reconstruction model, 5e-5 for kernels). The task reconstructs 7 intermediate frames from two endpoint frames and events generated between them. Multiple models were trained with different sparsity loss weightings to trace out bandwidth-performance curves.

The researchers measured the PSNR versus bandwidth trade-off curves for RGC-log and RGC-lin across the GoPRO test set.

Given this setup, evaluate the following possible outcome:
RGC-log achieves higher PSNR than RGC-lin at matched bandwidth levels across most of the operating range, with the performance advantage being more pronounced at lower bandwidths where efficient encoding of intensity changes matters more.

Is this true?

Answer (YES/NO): NO